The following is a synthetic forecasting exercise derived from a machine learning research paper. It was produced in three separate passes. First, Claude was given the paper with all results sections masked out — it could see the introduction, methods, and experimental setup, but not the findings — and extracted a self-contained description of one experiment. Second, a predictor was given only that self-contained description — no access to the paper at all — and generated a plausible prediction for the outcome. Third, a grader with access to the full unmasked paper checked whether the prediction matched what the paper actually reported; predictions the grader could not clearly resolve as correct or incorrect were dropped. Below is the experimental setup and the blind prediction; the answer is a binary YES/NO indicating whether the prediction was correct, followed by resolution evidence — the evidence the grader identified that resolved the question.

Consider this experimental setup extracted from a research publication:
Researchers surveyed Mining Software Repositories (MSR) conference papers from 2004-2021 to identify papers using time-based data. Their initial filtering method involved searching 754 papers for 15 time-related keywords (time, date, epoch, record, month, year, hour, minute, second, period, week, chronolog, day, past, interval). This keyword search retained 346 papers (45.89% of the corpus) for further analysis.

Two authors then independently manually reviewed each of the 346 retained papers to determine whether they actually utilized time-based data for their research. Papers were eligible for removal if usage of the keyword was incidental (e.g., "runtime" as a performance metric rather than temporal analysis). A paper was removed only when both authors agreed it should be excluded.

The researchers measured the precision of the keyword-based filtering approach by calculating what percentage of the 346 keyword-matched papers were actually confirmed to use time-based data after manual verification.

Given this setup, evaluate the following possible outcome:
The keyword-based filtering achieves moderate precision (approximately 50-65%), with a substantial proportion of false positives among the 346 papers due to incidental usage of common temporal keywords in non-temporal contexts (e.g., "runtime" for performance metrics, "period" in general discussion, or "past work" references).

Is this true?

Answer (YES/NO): NO